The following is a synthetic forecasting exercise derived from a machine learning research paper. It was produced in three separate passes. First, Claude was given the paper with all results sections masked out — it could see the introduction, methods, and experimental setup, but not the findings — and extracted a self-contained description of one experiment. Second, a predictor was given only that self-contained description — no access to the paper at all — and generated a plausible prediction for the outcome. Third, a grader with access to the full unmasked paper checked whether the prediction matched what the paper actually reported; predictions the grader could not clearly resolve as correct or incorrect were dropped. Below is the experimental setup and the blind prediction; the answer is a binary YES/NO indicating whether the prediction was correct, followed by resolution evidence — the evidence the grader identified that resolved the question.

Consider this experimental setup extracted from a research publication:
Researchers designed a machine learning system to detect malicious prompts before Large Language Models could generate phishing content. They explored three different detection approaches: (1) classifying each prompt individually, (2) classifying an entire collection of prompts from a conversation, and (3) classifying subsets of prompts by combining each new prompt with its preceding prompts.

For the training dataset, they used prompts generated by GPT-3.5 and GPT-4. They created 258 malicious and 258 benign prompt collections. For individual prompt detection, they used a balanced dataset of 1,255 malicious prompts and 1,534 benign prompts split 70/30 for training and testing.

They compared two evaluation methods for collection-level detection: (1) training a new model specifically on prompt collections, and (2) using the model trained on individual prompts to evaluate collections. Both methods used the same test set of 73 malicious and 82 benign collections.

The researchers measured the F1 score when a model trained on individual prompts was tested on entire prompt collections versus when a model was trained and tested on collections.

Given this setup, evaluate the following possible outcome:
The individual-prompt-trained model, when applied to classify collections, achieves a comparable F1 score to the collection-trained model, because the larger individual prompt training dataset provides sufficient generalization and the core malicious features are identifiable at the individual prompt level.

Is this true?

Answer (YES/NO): YES